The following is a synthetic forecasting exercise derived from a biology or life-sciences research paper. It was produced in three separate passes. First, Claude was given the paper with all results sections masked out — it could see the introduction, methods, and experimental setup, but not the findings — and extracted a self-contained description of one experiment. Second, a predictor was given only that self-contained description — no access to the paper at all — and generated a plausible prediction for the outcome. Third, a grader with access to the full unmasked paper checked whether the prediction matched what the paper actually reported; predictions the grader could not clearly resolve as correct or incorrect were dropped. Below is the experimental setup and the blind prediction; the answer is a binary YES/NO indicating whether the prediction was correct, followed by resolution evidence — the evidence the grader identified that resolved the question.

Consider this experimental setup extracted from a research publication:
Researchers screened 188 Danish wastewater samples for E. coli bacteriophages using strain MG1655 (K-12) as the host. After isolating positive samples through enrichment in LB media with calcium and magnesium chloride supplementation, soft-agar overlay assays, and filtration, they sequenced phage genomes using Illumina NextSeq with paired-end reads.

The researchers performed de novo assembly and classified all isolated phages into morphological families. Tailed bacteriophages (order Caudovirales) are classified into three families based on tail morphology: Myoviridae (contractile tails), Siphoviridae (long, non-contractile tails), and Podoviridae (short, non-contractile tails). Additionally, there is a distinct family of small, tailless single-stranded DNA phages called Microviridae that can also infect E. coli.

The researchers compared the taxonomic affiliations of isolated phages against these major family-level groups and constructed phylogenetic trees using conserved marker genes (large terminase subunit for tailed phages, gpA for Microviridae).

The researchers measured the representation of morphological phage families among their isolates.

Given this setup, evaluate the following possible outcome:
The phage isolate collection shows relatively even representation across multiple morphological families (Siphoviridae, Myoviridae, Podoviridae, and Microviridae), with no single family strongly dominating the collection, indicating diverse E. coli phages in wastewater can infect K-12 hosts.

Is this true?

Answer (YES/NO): NO